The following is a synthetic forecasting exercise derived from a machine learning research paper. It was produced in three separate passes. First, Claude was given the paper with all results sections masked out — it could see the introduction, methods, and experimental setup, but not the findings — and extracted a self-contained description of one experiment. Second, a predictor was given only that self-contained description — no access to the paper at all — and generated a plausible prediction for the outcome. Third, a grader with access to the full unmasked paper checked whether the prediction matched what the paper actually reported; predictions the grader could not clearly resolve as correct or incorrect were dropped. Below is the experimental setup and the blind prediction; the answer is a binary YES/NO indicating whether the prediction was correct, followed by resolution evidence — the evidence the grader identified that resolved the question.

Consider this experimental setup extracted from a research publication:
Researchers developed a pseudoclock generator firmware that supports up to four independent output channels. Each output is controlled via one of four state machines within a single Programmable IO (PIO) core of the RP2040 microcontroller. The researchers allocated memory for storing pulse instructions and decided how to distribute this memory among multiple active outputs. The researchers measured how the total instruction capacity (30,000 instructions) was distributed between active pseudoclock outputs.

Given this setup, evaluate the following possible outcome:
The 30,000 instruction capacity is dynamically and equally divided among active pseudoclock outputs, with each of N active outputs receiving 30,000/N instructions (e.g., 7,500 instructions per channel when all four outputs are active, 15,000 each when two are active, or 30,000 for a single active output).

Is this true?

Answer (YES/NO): YES